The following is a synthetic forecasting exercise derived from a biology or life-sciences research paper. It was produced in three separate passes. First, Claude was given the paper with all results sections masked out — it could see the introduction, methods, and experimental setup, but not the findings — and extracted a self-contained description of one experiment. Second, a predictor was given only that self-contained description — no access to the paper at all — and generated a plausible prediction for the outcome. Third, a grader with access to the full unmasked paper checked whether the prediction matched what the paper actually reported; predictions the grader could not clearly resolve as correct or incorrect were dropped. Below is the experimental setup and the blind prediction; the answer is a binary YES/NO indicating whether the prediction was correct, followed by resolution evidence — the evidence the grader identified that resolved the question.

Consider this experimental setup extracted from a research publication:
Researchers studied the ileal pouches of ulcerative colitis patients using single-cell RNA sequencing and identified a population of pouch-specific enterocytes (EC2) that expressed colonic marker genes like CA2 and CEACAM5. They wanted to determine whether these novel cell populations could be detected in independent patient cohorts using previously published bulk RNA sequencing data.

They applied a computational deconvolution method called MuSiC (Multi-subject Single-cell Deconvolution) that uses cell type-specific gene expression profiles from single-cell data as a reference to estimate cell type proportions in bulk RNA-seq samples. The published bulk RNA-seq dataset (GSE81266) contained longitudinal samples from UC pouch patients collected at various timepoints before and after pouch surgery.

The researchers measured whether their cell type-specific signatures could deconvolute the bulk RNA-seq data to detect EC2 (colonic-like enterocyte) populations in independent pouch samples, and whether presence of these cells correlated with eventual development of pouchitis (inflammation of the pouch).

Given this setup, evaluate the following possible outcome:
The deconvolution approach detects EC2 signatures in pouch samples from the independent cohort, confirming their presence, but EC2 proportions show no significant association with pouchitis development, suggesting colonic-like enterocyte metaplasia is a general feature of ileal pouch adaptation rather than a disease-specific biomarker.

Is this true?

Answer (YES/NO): YES